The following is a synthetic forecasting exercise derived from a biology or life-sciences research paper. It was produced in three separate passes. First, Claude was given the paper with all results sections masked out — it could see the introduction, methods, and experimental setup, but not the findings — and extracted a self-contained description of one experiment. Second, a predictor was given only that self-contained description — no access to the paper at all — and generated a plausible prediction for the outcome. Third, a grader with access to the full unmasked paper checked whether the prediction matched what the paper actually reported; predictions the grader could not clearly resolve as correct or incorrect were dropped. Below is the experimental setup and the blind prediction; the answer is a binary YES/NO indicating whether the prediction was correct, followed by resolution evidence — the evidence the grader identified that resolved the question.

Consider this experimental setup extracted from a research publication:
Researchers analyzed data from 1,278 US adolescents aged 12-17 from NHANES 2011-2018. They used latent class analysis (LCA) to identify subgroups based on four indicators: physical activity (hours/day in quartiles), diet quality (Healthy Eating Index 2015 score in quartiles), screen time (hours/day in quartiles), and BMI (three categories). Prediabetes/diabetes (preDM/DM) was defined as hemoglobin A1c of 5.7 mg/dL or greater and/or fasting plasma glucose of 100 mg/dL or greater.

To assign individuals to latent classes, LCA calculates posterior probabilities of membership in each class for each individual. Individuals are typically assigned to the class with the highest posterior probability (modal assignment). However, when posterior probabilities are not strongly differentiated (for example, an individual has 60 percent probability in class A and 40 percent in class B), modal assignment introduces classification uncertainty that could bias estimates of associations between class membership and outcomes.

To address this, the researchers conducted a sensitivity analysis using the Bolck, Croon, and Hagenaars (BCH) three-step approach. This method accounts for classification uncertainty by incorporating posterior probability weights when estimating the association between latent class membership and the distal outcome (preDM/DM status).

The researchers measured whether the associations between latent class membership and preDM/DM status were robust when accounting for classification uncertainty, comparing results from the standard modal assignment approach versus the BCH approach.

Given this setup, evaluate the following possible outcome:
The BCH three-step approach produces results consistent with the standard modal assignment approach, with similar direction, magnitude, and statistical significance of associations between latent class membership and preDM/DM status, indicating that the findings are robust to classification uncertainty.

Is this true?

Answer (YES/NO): NO